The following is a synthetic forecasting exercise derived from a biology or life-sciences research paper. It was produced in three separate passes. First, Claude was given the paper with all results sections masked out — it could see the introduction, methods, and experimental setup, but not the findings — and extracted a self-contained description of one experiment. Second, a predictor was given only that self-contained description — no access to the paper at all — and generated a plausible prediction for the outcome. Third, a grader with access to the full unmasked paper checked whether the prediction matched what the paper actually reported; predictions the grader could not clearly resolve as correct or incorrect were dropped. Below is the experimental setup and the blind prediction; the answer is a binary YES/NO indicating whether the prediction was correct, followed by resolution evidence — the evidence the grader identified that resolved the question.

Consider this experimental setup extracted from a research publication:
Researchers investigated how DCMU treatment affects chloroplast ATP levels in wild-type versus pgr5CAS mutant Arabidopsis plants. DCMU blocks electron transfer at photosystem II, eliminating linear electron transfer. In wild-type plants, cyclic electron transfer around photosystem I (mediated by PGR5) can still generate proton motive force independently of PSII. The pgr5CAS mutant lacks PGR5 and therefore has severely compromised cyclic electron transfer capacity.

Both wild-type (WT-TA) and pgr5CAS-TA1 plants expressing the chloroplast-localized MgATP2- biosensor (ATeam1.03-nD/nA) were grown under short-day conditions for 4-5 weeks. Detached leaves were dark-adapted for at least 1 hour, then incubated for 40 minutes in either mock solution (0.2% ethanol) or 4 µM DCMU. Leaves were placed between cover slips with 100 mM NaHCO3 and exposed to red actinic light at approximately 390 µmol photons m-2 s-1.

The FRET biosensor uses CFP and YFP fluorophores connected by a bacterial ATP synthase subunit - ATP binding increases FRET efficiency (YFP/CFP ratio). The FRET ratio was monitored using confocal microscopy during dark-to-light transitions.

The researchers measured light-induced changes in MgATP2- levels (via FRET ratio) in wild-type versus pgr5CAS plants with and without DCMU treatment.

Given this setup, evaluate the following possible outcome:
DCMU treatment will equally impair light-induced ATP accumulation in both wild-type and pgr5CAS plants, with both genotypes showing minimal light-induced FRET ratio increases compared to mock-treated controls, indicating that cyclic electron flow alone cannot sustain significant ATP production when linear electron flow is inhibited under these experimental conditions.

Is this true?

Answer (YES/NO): NO